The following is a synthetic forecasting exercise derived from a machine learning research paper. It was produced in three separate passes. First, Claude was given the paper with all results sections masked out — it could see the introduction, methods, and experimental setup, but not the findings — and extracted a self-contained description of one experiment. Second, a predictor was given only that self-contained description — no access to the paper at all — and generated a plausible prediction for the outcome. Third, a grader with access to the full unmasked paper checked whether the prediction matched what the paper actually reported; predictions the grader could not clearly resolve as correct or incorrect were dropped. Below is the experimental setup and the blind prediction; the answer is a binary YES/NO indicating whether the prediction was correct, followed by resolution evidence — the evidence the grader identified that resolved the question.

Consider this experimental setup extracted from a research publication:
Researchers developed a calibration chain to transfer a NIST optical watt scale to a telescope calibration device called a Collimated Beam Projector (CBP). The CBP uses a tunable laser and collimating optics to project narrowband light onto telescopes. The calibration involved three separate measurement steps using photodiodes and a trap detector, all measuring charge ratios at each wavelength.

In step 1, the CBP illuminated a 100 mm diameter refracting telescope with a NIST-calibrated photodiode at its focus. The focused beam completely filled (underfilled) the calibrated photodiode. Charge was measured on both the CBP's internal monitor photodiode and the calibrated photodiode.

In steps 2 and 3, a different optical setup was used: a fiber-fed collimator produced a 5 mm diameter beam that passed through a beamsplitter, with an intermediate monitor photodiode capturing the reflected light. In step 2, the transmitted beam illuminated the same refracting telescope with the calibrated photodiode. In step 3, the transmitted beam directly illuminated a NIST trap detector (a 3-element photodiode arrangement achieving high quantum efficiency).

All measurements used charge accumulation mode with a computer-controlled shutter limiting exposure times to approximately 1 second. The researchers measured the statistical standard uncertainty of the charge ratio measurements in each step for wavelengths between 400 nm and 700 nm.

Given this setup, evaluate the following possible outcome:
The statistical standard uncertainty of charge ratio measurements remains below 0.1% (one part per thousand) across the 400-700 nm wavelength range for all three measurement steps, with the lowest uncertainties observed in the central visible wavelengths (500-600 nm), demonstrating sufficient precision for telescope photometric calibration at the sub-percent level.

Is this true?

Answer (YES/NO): NO